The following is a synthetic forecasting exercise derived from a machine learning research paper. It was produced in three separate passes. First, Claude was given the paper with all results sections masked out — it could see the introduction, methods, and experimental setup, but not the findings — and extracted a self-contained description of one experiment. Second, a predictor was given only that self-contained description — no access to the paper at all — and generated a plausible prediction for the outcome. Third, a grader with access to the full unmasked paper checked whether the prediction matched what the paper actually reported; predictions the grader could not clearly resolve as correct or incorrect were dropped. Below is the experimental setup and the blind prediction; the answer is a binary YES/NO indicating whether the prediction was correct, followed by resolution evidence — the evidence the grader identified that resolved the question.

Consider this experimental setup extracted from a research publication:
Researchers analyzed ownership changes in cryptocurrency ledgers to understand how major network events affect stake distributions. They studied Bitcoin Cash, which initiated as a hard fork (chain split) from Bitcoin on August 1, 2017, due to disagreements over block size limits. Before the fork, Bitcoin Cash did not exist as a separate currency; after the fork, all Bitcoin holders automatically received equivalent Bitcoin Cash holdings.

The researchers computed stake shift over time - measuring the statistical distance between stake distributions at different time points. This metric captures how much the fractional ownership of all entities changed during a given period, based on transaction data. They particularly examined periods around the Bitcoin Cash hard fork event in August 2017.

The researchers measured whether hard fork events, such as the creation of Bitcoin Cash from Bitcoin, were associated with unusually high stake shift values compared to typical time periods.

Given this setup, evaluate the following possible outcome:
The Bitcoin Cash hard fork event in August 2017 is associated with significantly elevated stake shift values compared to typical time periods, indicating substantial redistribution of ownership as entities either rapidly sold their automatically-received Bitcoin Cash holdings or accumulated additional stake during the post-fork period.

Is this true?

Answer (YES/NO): YES